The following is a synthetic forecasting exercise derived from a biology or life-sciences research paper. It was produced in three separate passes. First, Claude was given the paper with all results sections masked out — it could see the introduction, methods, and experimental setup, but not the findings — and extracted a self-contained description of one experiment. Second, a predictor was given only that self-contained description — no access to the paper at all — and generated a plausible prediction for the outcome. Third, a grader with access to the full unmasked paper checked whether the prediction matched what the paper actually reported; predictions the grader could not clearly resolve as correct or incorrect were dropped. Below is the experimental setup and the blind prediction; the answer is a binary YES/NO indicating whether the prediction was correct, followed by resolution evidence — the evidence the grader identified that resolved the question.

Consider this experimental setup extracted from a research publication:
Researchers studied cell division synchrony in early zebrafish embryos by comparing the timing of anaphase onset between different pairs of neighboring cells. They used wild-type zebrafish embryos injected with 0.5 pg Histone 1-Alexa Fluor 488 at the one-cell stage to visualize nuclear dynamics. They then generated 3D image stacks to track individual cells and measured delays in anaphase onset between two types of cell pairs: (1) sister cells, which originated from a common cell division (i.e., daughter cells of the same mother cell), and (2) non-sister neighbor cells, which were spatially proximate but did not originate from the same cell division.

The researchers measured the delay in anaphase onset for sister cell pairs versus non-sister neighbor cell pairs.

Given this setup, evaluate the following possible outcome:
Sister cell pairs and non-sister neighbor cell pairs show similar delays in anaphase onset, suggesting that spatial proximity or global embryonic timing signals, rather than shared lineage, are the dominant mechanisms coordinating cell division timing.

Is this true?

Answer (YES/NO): NO